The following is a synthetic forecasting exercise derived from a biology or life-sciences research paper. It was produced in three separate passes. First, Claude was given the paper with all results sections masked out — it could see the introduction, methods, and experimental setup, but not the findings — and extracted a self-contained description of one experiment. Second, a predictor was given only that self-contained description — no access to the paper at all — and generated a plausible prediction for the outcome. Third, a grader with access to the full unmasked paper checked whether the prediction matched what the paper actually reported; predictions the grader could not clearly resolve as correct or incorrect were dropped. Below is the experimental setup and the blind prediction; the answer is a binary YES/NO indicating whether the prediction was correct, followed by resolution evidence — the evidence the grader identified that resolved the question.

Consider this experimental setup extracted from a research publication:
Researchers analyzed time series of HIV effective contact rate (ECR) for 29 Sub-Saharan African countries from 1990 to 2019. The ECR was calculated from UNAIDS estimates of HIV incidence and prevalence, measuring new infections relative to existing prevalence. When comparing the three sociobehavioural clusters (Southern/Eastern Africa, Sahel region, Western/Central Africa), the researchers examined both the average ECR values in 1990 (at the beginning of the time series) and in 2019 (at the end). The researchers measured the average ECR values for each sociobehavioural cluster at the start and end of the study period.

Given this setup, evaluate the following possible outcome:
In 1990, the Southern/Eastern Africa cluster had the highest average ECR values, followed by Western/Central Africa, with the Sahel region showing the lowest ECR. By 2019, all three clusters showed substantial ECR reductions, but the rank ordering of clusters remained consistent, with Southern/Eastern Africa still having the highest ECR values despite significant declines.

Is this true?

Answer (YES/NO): NO